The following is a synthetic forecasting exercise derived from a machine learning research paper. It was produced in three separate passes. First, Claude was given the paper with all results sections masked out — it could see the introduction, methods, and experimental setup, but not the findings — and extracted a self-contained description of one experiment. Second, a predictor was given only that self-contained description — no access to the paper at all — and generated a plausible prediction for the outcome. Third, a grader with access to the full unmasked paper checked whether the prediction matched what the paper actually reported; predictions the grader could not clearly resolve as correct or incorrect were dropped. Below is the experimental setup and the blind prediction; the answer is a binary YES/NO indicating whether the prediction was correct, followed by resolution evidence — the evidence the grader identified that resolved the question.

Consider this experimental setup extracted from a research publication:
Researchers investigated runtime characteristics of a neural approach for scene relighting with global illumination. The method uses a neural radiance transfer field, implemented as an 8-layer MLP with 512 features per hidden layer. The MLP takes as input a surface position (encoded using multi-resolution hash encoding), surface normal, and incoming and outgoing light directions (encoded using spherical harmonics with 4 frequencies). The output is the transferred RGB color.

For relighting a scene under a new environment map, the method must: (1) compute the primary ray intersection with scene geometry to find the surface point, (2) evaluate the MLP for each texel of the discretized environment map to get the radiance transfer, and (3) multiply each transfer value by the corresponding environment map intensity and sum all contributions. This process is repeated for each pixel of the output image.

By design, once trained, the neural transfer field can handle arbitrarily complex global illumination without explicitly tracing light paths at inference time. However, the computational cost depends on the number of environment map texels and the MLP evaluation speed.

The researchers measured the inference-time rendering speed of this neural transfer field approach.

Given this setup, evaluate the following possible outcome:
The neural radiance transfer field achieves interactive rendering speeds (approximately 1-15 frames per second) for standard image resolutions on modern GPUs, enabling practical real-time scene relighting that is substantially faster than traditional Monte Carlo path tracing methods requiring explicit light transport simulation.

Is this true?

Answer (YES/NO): NO